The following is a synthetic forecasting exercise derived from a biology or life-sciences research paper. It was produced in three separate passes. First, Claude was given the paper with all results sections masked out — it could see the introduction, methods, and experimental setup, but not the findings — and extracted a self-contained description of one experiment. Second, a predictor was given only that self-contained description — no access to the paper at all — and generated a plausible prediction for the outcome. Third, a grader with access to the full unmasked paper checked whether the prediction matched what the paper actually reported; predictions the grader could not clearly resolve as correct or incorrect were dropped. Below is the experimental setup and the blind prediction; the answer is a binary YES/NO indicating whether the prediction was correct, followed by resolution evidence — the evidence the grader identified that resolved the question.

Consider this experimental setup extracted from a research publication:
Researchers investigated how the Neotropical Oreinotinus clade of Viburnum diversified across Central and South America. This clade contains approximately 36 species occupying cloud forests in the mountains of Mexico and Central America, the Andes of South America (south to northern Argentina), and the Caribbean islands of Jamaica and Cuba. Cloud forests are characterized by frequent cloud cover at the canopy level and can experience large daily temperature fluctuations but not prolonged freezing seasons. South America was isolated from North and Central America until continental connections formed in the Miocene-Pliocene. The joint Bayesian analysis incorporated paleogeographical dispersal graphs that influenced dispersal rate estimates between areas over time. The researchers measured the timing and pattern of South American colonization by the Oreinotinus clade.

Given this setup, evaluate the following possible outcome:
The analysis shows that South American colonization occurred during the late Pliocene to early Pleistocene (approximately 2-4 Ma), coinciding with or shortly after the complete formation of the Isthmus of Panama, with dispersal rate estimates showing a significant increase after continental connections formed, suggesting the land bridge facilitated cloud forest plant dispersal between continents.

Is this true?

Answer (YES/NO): NO